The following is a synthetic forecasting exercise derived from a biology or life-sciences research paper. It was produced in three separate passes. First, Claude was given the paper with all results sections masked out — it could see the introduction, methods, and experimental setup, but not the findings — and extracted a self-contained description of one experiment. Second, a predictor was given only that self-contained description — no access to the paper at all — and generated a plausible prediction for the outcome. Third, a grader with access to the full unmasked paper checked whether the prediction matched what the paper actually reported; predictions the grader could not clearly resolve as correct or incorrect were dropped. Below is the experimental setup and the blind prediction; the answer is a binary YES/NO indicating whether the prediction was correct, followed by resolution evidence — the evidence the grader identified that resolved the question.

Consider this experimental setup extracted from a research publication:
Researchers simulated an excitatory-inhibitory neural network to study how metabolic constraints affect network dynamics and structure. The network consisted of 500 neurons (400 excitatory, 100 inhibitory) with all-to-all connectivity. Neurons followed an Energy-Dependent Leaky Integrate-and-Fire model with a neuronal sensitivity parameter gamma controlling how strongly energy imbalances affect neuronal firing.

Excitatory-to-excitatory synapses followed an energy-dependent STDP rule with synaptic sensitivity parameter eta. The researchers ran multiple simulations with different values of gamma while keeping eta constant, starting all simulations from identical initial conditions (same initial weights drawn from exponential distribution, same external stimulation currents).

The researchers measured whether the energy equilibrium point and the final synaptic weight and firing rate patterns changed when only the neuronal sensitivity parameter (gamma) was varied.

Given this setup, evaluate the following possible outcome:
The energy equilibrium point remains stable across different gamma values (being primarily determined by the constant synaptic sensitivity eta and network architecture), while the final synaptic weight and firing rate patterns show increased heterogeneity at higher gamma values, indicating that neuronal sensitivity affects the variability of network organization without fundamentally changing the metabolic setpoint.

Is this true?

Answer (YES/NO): NO